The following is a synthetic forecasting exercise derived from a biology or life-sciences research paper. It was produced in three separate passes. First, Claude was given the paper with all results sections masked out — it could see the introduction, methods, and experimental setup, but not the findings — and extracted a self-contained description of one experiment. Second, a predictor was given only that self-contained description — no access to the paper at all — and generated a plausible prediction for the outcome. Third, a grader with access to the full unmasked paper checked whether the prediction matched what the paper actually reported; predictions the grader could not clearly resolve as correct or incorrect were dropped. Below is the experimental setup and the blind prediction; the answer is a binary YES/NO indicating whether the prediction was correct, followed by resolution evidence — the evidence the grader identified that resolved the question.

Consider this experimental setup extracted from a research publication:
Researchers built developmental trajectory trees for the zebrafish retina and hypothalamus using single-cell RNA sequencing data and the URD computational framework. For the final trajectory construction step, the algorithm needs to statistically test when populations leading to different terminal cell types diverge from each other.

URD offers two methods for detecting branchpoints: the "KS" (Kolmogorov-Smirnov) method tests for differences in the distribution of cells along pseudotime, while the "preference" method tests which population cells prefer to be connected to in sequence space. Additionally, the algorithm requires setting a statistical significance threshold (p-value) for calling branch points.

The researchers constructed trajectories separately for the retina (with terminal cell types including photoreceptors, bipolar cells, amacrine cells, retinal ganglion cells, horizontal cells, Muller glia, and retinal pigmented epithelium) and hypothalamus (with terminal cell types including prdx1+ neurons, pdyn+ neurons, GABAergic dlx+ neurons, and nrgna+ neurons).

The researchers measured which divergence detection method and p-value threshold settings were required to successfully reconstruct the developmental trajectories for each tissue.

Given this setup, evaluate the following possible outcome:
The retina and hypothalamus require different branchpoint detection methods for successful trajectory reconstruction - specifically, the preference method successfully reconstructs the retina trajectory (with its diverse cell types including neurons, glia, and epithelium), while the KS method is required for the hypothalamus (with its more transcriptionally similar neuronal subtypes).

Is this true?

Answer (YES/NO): YES